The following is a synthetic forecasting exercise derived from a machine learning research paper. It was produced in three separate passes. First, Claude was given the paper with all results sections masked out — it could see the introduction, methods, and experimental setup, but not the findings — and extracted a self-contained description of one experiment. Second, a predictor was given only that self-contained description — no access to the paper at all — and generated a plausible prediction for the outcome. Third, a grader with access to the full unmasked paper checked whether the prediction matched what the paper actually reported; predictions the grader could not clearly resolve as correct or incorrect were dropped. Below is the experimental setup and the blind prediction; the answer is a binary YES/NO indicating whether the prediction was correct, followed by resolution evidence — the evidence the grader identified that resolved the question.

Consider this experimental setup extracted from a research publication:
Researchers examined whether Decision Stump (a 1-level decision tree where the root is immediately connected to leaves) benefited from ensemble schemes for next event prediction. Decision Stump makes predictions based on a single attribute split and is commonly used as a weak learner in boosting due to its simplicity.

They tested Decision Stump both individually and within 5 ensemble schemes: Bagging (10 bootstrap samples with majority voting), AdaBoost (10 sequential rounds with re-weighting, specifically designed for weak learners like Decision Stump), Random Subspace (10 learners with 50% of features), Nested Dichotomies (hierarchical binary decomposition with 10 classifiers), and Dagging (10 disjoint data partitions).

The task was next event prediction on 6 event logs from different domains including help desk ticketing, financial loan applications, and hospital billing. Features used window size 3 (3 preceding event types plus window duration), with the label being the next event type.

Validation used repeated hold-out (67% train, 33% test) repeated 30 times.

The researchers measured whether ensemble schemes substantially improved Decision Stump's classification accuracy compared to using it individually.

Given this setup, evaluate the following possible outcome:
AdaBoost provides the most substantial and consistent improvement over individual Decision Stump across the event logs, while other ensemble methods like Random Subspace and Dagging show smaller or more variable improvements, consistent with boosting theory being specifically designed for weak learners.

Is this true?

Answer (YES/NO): NO